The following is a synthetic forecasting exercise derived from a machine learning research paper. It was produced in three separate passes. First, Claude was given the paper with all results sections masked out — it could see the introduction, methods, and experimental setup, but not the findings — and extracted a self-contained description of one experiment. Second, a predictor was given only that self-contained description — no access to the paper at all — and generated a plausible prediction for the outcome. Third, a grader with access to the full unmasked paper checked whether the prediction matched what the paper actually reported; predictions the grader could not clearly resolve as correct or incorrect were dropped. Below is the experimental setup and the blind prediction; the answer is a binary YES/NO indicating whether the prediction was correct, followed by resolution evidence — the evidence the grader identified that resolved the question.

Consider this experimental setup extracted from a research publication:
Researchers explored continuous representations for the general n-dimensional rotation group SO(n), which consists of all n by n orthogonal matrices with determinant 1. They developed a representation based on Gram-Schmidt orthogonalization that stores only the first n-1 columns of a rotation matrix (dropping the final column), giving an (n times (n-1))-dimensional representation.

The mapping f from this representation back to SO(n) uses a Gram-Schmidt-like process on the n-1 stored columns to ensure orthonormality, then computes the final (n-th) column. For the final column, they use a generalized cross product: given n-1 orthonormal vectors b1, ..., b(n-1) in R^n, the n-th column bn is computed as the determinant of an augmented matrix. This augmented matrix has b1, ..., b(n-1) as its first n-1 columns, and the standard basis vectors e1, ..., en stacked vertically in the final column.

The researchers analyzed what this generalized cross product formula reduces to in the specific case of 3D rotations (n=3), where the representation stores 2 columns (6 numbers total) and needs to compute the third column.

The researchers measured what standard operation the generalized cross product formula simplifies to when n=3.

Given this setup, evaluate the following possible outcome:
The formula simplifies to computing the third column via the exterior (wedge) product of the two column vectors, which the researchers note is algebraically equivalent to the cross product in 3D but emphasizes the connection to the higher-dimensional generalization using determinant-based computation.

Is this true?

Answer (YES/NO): NO